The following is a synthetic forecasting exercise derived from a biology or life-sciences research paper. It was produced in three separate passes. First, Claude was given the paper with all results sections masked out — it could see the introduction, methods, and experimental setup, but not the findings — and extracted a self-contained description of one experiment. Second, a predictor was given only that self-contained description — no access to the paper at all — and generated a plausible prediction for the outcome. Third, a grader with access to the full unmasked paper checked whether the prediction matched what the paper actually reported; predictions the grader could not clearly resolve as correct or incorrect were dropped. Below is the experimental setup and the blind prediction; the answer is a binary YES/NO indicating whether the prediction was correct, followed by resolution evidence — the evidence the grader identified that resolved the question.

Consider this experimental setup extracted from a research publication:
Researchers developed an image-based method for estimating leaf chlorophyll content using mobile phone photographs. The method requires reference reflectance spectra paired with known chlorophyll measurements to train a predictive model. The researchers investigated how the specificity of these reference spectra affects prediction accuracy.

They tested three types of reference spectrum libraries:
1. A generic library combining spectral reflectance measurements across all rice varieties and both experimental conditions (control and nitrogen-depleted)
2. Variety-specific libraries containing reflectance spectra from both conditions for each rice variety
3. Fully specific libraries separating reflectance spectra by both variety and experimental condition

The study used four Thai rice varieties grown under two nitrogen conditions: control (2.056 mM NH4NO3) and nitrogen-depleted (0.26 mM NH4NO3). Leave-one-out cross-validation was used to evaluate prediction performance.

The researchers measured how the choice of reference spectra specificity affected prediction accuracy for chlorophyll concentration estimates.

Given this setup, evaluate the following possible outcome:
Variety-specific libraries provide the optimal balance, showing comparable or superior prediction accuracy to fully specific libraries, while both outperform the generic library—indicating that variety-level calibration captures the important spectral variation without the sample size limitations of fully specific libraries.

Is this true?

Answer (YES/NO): NO